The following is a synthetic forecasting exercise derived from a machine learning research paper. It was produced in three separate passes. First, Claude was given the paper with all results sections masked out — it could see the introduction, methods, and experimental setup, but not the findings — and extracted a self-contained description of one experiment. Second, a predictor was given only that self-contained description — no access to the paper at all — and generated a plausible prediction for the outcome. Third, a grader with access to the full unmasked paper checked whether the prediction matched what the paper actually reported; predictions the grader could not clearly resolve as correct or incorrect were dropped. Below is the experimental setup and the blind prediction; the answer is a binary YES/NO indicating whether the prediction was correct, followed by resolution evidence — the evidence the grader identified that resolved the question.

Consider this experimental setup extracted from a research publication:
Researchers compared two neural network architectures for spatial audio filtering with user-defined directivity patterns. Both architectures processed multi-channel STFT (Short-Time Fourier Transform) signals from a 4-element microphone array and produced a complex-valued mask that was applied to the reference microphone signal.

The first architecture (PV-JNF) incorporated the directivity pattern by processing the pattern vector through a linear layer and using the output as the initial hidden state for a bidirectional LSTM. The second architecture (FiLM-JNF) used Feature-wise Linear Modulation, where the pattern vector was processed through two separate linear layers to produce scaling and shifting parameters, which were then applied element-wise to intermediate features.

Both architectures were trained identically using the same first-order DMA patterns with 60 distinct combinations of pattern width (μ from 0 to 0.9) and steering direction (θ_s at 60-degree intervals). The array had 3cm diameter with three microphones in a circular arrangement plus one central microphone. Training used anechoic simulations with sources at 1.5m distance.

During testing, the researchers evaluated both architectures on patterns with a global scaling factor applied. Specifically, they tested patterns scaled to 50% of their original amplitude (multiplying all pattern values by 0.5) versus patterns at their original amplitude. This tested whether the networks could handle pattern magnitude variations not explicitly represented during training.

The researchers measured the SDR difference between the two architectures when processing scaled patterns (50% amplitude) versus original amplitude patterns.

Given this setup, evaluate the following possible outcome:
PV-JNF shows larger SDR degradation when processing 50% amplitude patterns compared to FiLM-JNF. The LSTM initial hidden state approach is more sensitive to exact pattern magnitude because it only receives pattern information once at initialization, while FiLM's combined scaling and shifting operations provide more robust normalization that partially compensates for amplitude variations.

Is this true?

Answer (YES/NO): YES